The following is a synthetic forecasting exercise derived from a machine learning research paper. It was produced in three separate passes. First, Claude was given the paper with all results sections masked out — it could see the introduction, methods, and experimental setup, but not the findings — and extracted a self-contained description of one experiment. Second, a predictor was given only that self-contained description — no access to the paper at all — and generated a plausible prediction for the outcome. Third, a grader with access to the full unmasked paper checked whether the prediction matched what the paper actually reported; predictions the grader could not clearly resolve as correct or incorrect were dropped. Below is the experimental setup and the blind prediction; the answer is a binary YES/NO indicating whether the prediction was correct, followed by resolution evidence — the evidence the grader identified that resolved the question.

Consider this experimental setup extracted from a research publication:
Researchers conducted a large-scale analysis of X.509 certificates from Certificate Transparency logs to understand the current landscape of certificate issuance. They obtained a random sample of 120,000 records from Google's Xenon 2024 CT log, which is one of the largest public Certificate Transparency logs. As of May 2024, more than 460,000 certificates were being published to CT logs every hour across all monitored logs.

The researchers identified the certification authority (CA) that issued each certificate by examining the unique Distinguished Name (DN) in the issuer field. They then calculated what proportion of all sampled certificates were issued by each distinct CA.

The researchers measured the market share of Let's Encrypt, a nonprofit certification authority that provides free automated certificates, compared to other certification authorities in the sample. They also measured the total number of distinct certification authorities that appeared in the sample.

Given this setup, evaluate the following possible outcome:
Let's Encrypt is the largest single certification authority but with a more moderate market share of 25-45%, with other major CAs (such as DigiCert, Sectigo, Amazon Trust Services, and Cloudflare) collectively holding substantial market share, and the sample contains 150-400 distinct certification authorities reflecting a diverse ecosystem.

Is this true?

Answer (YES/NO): NO